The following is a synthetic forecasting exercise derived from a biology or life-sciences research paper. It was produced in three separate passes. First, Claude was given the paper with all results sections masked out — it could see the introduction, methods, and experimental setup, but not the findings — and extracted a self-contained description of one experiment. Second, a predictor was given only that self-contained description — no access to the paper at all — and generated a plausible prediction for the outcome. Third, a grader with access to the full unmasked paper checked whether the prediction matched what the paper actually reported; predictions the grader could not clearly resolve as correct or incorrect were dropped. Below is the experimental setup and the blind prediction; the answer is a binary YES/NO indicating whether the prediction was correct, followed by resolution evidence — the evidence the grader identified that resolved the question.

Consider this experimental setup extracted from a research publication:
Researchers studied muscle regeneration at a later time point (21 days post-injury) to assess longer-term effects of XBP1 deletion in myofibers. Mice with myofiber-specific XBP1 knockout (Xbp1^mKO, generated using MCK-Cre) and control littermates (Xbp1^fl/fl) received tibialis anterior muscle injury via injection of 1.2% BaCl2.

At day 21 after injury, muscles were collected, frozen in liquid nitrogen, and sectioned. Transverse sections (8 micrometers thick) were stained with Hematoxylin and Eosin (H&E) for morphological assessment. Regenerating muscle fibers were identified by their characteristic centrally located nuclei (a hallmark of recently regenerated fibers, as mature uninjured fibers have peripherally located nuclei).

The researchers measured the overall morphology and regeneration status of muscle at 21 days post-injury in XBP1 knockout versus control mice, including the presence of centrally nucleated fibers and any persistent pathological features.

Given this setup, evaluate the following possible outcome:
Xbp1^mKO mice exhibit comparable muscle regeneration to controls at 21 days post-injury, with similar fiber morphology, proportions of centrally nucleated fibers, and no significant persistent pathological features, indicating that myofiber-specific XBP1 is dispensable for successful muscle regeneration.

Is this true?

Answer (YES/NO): NO